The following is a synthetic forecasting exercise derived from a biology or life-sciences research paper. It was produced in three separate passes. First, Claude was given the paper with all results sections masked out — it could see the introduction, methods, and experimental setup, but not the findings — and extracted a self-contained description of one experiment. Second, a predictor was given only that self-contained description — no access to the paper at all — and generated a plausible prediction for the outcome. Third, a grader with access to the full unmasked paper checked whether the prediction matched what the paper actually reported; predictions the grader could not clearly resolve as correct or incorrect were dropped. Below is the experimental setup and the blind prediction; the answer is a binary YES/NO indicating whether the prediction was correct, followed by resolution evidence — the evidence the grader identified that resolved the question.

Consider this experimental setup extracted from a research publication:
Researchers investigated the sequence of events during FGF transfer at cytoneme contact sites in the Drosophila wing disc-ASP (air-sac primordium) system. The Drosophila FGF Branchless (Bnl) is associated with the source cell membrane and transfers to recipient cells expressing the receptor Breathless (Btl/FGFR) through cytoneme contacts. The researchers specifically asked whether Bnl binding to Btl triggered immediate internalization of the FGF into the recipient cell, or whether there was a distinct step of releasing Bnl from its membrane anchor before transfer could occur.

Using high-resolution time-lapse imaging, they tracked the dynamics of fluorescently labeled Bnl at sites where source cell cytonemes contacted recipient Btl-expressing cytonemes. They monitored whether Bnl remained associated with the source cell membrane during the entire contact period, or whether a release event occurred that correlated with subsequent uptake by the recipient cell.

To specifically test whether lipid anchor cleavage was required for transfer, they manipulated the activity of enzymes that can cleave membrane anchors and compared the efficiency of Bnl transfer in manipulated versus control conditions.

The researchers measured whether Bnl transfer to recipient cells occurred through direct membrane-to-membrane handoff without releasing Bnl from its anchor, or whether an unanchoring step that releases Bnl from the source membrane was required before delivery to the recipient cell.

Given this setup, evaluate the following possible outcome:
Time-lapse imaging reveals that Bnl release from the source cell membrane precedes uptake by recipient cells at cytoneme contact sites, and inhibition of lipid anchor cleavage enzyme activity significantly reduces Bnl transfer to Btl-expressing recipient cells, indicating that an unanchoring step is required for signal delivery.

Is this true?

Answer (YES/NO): NO